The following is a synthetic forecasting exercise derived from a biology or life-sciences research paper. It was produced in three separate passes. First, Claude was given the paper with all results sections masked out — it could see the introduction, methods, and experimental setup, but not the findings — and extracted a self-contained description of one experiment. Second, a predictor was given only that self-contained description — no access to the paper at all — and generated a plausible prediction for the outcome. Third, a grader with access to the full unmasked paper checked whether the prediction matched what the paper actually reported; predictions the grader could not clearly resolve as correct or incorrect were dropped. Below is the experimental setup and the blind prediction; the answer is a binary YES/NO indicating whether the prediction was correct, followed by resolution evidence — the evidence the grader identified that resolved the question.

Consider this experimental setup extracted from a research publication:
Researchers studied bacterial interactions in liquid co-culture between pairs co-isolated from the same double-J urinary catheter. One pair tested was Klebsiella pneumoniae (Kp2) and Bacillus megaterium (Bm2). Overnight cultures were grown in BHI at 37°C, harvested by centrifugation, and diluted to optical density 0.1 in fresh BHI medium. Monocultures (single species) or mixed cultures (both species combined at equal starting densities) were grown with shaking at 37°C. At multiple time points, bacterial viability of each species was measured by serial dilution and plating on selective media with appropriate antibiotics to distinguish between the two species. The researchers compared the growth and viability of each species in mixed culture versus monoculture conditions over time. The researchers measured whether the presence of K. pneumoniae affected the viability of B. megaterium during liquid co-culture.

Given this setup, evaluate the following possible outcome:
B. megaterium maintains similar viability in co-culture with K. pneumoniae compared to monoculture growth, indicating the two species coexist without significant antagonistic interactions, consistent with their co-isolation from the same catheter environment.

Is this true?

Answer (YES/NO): NO